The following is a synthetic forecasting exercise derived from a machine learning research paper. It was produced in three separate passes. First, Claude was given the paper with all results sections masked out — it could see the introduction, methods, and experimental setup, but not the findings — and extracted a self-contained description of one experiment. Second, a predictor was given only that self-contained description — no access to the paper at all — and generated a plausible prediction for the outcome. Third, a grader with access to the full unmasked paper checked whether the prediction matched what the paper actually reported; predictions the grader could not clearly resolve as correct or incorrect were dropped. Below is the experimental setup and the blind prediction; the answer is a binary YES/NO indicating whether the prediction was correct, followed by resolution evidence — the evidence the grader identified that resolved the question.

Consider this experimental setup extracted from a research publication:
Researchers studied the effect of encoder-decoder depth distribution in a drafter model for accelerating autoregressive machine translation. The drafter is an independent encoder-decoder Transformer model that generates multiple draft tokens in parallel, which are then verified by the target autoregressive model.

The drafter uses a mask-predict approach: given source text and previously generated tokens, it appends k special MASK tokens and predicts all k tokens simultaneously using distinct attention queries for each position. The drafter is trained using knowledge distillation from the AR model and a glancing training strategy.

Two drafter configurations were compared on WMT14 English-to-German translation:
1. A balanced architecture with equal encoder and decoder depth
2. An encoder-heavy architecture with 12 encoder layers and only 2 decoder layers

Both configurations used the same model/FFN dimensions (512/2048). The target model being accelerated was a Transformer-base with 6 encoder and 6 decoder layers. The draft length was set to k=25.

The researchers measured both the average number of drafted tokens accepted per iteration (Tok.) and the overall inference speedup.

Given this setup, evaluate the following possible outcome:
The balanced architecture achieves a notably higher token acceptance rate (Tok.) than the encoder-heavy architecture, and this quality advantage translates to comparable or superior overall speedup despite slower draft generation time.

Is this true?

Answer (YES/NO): NO